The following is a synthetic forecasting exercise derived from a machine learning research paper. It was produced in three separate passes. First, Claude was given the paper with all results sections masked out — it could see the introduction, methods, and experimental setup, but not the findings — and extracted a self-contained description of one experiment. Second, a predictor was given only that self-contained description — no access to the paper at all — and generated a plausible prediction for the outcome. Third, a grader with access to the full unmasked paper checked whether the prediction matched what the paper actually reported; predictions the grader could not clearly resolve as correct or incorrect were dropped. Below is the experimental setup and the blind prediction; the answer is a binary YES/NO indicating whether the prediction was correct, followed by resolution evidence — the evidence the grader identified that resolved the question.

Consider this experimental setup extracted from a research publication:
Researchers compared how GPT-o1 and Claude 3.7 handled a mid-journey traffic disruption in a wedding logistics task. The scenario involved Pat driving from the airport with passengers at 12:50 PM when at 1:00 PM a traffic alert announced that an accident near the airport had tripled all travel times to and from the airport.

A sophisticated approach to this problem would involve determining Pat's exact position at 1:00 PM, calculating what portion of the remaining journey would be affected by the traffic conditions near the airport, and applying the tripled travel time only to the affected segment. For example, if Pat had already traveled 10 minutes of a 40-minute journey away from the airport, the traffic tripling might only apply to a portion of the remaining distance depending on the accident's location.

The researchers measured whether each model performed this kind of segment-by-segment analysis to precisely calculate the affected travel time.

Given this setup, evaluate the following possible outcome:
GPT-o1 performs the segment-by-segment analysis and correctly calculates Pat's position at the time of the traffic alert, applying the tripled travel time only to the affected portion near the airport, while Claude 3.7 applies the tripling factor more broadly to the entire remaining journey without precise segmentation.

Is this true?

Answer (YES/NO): NO